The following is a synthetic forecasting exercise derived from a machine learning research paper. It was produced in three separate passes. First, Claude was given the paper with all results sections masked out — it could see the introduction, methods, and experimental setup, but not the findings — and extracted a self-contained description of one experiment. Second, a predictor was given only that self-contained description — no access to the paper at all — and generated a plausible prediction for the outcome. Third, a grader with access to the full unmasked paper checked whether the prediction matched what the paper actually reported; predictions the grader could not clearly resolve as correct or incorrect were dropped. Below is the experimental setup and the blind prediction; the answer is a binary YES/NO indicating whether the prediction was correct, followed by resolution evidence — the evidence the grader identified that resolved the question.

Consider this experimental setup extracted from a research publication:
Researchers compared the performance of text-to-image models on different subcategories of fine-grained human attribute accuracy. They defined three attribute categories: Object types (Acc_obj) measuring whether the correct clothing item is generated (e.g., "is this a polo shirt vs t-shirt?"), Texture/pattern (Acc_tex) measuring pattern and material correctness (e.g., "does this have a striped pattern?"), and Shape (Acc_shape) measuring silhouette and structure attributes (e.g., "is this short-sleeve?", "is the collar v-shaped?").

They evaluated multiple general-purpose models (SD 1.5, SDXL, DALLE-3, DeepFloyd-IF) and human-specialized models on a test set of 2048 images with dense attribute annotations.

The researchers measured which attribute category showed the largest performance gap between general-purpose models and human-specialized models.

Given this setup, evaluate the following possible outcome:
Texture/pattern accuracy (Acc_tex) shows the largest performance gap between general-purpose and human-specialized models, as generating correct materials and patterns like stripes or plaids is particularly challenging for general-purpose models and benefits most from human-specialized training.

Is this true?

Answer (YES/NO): NO